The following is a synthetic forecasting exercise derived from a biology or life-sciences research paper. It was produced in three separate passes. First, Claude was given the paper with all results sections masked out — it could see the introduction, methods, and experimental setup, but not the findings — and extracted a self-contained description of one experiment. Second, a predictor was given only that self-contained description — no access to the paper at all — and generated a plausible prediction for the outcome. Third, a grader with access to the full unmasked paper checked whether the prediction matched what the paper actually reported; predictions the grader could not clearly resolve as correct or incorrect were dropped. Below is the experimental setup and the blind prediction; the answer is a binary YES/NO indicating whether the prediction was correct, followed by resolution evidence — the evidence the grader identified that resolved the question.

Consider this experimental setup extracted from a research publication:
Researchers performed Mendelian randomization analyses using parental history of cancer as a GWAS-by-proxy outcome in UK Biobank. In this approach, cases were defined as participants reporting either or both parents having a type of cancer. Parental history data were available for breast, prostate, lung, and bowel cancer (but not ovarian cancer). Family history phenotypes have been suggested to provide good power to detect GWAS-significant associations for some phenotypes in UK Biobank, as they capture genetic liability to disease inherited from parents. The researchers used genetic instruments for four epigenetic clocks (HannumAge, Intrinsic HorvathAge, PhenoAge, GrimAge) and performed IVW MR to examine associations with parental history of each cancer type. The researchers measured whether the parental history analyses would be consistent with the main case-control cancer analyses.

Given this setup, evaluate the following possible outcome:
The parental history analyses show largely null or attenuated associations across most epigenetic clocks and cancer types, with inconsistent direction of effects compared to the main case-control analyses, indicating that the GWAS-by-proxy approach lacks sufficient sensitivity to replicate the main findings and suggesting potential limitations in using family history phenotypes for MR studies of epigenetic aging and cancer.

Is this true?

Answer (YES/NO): NO